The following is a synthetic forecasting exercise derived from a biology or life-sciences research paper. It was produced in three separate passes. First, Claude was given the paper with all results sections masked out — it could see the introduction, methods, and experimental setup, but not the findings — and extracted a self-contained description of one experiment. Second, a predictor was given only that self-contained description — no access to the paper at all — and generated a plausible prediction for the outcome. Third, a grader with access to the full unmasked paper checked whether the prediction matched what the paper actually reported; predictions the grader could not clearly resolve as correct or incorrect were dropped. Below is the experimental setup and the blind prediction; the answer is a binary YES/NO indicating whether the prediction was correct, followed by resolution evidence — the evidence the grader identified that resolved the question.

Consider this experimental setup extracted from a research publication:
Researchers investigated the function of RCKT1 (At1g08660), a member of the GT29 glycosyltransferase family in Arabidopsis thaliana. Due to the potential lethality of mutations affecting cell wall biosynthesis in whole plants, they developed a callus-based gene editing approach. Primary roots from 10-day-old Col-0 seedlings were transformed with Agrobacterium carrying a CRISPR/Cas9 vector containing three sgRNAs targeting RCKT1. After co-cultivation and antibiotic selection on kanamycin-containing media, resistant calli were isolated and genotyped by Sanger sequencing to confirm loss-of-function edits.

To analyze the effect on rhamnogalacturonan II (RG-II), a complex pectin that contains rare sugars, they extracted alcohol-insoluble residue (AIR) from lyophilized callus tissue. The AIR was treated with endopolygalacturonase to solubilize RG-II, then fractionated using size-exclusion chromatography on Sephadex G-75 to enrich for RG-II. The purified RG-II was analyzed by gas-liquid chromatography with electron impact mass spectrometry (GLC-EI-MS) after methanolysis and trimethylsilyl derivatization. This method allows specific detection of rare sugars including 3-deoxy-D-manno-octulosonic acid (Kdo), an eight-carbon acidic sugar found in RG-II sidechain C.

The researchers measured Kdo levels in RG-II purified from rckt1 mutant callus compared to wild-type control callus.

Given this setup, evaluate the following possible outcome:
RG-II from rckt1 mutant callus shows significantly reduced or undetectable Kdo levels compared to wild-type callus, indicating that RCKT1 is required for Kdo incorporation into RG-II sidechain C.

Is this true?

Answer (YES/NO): YES